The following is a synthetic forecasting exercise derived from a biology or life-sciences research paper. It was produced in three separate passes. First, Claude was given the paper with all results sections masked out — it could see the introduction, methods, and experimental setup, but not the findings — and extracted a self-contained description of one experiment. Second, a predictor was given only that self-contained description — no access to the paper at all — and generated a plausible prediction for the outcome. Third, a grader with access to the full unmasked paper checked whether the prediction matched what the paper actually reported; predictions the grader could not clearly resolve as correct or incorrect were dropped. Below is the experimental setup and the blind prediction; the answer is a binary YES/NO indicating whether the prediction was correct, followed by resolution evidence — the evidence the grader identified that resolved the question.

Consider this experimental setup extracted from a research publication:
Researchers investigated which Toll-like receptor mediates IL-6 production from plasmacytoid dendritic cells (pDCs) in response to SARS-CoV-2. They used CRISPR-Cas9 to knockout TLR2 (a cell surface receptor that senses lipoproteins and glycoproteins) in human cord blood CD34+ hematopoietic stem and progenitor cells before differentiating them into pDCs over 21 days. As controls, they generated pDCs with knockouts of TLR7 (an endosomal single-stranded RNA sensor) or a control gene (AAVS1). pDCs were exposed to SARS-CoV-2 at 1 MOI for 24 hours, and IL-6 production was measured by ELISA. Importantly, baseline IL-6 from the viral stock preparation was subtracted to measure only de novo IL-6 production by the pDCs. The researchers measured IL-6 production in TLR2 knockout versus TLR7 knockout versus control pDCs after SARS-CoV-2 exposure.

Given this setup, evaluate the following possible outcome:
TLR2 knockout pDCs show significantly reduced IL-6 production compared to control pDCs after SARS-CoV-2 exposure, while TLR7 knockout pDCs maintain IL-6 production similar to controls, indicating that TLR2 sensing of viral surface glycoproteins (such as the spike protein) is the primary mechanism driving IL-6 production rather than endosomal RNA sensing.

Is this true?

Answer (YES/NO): NO